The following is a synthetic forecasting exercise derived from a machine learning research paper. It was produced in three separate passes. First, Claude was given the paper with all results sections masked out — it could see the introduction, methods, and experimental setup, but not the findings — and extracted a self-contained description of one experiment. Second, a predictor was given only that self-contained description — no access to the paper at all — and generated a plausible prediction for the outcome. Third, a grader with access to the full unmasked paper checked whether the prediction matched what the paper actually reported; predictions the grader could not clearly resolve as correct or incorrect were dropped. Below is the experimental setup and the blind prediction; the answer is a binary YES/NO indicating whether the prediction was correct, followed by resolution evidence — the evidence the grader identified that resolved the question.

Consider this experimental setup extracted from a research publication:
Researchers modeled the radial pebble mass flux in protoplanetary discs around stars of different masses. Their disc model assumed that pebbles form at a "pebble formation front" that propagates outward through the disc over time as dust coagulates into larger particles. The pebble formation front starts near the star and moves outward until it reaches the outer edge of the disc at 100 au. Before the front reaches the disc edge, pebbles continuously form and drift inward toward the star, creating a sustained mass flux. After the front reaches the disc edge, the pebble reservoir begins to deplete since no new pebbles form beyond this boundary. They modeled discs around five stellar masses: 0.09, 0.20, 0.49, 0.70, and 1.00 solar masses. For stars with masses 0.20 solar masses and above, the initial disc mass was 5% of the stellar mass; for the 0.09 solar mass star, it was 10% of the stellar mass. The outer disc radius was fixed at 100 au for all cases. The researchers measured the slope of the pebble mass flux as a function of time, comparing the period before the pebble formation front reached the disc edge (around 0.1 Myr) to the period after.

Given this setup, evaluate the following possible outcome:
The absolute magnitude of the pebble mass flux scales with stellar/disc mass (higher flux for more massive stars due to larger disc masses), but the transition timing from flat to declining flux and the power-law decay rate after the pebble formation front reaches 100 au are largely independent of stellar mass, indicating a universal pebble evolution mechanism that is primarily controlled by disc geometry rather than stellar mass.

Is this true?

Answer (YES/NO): NO